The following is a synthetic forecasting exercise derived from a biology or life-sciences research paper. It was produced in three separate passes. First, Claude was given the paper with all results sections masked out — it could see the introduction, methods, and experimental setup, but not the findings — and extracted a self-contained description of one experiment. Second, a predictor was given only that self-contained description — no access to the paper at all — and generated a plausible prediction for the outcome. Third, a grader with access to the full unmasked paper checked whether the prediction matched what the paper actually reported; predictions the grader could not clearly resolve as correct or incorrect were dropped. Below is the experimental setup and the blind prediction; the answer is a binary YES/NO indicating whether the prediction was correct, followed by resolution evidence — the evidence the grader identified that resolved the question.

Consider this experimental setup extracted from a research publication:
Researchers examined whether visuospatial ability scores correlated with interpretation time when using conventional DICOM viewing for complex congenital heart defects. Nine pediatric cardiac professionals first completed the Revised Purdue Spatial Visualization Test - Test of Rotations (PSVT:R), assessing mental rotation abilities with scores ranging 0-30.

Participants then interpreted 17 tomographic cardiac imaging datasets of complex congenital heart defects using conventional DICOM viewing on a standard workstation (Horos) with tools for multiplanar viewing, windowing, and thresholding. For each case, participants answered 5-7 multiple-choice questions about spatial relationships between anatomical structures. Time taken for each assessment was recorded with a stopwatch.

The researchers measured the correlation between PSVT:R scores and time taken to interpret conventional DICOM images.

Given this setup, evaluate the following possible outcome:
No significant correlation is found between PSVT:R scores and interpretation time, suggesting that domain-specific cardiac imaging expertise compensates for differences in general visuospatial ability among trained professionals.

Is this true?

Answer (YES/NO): YES